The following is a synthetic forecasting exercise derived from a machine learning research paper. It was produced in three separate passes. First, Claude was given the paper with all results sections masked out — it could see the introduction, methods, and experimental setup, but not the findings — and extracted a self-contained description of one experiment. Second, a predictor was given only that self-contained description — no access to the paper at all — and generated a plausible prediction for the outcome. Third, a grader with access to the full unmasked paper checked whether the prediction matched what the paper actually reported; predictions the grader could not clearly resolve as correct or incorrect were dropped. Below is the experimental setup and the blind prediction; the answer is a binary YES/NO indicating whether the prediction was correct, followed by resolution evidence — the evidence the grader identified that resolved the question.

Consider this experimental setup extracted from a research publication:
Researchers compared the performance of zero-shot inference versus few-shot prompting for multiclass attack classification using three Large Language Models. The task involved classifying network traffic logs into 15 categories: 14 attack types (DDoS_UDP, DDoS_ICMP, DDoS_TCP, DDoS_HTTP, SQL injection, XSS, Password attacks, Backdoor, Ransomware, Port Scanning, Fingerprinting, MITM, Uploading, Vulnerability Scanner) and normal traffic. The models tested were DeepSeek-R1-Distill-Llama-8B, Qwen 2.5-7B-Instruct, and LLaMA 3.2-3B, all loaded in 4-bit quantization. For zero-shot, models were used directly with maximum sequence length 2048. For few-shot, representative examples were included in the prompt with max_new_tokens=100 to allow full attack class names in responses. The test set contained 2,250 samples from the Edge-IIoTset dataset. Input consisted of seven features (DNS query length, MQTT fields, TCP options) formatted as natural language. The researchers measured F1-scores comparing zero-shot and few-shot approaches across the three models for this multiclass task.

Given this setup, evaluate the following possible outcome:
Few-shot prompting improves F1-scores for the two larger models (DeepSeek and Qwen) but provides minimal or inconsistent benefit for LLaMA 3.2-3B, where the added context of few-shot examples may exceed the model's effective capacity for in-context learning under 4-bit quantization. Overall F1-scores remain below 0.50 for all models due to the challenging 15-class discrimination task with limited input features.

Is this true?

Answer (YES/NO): YES